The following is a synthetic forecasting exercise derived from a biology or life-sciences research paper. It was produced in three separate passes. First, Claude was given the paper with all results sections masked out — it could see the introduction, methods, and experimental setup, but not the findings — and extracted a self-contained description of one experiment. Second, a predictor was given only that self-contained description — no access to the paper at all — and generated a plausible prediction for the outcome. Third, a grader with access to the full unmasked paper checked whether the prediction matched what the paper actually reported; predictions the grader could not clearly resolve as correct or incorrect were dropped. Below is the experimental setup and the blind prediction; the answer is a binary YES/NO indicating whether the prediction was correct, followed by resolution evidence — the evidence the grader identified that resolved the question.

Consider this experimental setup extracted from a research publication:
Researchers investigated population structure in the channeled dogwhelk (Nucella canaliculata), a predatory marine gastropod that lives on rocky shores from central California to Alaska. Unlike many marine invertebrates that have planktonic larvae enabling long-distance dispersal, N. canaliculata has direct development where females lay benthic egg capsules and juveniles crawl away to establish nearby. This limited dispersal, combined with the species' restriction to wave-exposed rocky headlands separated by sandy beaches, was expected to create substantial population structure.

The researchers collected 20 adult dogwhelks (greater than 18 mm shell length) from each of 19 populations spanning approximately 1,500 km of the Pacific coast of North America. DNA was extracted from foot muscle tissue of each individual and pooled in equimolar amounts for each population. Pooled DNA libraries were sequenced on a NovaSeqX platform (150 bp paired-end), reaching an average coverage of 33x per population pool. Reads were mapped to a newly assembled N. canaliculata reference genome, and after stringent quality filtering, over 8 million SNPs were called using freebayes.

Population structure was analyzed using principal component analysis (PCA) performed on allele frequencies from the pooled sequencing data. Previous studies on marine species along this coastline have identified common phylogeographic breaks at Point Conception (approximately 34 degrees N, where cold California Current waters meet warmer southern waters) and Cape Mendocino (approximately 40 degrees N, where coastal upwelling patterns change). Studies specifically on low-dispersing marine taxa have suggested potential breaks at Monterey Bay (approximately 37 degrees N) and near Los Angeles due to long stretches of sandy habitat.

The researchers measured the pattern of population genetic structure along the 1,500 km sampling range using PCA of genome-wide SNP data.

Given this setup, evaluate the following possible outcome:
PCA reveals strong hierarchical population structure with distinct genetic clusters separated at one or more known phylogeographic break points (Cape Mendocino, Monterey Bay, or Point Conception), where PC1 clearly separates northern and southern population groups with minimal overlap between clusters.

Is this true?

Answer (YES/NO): YES